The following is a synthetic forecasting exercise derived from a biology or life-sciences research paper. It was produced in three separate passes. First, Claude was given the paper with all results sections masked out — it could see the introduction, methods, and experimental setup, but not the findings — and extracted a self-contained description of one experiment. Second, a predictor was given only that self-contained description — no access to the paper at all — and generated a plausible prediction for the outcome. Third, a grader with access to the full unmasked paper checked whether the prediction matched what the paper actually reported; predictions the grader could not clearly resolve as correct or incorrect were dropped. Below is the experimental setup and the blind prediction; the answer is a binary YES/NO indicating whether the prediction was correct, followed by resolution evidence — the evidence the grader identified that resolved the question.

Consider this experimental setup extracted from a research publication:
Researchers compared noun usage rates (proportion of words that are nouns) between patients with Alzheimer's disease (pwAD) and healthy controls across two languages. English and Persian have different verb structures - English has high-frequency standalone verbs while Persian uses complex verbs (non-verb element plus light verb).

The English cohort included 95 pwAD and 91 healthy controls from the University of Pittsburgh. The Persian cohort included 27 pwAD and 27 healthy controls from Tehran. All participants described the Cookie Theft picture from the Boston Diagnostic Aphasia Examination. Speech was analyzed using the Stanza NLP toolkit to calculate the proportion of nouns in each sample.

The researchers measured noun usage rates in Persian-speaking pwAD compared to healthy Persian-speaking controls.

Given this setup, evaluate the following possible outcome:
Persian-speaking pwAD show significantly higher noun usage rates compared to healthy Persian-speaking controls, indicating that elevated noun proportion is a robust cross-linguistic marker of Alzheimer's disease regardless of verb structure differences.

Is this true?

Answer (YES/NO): NO